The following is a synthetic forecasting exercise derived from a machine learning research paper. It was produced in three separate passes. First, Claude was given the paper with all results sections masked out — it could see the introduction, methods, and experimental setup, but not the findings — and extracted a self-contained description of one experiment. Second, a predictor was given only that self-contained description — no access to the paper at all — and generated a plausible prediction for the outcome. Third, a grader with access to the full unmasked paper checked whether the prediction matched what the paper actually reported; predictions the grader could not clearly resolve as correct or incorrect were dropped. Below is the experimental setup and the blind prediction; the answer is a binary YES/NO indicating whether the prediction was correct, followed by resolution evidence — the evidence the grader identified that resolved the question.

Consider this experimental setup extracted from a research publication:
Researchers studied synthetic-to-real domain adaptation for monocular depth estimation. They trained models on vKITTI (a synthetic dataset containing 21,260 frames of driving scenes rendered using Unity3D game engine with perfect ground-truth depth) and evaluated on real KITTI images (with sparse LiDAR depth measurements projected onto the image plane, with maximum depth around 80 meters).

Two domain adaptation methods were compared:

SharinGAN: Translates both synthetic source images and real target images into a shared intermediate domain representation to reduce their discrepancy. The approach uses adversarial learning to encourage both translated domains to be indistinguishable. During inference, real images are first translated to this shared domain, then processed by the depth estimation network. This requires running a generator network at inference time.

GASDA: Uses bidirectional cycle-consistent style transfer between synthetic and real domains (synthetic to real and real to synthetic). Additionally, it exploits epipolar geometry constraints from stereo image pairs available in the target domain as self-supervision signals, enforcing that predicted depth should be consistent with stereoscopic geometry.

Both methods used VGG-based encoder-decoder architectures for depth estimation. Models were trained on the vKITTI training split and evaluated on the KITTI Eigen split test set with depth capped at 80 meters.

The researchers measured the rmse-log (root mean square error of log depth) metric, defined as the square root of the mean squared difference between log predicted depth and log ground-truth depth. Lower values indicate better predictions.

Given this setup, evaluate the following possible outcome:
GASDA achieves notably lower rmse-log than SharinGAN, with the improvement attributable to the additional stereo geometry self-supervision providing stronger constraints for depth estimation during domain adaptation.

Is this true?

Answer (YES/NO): NO